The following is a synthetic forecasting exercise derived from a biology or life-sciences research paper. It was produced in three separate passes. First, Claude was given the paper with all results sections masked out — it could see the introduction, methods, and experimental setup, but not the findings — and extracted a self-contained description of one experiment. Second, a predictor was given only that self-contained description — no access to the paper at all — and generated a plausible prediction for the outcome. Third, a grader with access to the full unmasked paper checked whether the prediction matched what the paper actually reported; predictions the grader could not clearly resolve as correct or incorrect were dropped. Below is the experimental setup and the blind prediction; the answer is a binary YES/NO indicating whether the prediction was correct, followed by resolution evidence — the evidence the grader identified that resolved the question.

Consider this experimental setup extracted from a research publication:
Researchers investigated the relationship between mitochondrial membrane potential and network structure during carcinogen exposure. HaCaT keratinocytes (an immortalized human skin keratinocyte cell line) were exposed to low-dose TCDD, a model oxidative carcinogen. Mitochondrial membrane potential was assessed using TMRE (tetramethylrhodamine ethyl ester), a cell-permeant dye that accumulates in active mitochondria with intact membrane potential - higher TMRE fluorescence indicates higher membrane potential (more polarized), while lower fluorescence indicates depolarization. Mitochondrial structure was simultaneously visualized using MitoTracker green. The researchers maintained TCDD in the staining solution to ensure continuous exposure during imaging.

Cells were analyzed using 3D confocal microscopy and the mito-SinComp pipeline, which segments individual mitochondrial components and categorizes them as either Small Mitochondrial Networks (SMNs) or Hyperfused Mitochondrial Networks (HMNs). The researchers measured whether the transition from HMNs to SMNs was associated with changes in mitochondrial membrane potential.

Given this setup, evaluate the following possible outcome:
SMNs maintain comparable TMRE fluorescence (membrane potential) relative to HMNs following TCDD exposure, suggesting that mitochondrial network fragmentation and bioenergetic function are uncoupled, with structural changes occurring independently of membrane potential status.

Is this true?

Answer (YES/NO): NO